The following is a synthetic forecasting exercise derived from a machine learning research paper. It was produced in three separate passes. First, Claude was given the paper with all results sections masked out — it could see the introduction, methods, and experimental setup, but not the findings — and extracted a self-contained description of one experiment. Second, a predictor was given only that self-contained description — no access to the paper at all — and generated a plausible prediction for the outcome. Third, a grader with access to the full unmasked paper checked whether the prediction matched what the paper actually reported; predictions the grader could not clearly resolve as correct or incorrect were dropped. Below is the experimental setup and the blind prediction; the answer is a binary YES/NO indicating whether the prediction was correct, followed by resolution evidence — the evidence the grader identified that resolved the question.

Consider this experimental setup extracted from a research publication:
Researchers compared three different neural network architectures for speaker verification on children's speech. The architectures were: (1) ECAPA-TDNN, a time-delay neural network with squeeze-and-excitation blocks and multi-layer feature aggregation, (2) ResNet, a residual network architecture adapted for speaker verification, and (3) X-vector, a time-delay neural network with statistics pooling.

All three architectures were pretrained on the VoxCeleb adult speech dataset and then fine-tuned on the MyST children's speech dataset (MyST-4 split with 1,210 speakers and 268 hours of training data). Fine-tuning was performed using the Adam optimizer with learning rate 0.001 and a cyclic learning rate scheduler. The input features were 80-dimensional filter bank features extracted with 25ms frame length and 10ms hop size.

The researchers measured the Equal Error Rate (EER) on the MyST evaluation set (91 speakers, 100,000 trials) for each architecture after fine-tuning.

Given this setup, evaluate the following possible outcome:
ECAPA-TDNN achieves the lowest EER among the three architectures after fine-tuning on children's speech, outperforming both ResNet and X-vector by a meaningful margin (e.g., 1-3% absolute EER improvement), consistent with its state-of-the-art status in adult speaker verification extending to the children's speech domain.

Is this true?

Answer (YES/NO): NO